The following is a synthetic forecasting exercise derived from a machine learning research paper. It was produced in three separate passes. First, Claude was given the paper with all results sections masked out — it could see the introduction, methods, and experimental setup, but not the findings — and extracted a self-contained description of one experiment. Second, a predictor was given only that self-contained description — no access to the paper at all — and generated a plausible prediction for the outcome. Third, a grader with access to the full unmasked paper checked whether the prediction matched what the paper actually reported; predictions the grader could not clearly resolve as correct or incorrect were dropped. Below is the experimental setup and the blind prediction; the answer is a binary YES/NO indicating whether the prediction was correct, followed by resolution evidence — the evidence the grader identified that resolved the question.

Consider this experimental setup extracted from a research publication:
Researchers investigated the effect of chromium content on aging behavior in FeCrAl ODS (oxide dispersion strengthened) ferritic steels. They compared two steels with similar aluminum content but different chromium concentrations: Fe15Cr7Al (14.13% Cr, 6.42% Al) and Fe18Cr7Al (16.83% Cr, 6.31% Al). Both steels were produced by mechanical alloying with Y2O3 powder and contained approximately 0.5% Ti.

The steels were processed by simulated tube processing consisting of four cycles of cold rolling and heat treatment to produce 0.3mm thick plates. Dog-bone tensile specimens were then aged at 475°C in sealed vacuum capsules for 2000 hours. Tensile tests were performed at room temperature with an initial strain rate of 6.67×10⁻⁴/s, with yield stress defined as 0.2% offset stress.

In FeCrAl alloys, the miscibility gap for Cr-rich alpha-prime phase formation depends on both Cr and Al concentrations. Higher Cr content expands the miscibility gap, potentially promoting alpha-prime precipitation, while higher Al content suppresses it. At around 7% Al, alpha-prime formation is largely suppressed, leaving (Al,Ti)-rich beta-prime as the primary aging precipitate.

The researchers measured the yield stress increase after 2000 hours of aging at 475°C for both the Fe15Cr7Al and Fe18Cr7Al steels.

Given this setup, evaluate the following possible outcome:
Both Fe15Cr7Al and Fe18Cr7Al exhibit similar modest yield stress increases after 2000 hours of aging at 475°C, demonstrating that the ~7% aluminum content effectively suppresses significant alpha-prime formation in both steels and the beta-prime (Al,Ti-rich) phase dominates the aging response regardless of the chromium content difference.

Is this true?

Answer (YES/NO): NO